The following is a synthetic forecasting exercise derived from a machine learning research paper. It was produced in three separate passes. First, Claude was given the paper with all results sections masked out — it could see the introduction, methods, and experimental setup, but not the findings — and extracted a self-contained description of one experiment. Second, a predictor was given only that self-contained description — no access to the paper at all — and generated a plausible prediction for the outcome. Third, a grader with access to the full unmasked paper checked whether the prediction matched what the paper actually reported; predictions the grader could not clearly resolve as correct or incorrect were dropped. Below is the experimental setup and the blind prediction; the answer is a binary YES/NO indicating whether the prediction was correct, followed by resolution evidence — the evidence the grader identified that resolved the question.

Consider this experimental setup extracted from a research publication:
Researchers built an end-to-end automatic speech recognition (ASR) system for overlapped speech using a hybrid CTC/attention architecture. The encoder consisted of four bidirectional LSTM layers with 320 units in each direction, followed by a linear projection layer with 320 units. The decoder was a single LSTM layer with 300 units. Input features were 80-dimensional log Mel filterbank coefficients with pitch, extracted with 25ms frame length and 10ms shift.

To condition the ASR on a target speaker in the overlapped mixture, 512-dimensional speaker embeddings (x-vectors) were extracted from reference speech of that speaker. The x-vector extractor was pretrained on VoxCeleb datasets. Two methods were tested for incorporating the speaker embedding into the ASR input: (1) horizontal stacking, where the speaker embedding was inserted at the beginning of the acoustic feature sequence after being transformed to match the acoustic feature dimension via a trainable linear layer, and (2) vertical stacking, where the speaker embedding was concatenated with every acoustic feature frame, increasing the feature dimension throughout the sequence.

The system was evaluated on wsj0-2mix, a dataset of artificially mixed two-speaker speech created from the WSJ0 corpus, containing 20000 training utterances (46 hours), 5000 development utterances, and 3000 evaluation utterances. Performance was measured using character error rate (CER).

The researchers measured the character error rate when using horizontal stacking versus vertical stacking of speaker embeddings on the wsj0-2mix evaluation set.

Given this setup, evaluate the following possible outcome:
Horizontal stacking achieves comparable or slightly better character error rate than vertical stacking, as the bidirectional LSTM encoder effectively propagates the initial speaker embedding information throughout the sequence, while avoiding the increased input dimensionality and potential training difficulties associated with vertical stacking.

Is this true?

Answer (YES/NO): NO